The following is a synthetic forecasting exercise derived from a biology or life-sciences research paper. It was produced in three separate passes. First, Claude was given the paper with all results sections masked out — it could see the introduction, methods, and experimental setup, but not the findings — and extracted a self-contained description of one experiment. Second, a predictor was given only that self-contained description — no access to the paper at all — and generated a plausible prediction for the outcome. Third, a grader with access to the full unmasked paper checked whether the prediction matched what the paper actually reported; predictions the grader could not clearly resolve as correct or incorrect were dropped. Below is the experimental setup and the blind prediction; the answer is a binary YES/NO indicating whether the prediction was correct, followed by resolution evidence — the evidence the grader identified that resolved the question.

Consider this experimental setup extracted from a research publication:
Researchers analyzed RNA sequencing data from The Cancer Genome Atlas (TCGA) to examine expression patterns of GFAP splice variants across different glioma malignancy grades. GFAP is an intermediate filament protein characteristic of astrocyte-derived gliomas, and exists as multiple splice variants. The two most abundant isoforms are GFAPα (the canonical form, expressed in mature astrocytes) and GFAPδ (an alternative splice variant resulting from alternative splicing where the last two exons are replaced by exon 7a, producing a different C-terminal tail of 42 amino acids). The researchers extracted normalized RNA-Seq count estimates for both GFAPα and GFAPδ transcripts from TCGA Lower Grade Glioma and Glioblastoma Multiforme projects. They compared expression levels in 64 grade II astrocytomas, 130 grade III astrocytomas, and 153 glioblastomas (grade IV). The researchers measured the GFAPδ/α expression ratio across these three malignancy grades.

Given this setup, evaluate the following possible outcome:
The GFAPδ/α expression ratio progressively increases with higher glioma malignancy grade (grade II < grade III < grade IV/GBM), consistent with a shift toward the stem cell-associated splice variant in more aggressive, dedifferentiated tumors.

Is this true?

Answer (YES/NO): NO